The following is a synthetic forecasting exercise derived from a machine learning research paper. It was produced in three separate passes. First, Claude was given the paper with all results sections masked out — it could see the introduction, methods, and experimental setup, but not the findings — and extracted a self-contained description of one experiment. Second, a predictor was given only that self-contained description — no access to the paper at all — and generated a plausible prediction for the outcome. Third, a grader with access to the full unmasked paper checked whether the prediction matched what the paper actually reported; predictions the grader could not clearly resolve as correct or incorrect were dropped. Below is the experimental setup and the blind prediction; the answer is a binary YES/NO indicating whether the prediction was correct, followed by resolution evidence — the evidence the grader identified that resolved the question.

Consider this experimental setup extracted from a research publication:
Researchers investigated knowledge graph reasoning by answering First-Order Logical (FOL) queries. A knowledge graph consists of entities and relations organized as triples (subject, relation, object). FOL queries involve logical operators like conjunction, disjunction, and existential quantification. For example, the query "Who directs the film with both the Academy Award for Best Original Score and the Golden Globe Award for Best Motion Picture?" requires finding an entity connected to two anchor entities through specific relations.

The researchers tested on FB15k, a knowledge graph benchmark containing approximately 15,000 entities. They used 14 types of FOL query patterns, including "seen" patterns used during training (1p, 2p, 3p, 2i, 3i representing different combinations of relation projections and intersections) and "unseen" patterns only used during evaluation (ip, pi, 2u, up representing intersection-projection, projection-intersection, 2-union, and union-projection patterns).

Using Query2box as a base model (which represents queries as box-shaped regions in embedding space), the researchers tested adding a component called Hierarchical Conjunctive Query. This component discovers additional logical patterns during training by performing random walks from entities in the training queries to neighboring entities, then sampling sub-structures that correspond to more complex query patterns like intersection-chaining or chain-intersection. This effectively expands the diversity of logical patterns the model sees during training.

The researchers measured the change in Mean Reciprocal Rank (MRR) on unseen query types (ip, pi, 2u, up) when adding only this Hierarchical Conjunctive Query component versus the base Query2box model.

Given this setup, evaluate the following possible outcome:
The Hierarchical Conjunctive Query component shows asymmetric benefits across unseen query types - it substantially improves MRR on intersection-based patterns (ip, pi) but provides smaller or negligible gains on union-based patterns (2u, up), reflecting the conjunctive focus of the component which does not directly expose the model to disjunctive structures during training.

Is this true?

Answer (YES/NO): NO